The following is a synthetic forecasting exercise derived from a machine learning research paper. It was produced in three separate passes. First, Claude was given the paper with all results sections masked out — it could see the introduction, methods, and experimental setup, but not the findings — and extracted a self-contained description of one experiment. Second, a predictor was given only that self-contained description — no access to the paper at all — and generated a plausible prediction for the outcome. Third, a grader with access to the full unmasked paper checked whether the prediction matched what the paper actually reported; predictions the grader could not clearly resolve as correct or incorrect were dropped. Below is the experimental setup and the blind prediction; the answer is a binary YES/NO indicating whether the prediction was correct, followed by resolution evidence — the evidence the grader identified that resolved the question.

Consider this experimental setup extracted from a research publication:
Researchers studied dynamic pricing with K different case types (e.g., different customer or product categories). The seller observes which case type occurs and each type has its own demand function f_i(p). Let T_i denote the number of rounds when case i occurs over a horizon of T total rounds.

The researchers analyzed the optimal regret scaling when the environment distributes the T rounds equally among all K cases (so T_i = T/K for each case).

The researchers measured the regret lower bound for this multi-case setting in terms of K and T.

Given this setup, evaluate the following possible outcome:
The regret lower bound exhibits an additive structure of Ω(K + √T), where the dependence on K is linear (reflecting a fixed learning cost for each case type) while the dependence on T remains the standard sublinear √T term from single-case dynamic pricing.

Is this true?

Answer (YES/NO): NO